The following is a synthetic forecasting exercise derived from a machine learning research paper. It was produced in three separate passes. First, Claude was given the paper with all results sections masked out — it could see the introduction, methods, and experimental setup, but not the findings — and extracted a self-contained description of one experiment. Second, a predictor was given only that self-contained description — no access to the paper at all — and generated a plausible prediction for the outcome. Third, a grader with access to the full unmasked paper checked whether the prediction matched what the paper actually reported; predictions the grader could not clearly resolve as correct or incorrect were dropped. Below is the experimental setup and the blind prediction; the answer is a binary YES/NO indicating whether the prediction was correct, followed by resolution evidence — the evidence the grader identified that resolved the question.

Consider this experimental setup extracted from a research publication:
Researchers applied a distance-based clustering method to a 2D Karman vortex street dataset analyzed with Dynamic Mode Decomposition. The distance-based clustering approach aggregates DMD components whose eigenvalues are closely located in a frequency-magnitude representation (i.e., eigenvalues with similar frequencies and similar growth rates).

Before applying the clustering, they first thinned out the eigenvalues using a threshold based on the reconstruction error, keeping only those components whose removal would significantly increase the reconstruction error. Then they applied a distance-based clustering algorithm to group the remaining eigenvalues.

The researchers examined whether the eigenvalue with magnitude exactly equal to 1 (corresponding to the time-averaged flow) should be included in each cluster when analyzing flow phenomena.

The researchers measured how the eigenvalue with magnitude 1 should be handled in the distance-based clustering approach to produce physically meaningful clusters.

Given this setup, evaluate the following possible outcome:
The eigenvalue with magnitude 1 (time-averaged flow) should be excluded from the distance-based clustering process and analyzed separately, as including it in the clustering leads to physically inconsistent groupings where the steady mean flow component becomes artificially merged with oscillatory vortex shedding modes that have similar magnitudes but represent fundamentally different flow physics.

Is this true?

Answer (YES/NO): NO